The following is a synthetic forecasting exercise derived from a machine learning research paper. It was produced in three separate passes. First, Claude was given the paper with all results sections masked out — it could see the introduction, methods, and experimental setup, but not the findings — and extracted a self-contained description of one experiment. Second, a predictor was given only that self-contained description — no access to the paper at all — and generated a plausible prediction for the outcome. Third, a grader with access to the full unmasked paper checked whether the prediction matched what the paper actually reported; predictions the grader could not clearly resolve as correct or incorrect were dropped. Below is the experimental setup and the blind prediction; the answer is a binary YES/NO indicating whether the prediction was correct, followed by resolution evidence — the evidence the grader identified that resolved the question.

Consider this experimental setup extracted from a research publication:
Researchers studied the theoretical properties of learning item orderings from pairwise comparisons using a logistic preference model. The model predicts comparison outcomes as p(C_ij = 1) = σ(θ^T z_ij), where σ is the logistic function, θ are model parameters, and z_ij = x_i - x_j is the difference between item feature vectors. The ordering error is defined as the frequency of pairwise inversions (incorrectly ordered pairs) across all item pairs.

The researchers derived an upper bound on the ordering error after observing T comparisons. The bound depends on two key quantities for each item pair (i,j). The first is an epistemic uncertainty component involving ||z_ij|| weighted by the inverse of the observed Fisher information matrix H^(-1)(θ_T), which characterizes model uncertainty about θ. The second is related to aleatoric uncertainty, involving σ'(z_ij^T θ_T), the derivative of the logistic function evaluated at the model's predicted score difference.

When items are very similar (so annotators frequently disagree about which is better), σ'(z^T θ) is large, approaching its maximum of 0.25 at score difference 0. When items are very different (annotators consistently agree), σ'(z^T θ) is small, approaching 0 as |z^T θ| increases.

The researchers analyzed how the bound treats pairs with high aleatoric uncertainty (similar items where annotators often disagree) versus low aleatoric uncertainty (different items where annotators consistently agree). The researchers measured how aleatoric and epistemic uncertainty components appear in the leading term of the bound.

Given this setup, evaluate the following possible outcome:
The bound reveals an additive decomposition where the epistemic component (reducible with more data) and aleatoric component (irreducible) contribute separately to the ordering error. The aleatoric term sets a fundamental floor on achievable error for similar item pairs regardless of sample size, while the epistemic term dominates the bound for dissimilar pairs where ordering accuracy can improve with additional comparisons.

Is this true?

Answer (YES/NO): NO